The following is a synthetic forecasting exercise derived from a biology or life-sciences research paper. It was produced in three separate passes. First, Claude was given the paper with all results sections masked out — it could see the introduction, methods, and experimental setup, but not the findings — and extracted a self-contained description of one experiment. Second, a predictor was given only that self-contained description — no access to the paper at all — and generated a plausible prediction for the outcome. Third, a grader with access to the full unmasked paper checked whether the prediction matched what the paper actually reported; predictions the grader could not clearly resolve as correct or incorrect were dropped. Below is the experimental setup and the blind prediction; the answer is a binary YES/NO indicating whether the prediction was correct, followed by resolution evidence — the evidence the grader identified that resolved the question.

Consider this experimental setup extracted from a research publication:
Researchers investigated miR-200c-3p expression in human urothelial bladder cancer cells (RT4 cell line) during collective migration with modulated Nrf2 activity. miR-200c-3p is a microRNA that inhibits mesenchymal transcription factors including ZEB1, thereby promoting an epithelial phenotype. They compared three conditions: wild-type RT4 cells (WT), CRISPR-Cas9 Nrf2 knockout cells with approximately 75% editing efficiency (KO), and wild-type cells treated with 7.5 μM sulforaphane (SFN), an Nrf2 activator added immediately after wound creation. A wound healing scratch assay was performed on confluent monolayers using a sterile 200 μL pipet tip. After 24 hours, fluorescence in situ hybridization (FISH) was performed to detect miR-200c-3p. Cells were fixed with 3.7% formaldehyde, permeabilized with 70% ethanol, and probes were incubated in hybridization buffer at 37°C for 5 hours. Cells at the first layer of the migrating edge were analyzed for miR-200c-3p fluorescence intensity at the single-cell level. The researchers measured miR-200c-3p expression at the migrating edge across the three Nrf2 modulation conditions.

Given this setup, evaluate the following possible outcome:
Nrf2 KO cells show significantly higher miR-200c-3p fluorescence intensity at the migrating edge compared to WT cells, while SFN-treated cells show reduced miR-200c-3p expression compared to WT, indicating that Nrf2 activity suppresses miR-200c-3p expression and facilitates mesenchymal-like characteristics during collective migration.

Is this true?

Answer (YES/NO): NO